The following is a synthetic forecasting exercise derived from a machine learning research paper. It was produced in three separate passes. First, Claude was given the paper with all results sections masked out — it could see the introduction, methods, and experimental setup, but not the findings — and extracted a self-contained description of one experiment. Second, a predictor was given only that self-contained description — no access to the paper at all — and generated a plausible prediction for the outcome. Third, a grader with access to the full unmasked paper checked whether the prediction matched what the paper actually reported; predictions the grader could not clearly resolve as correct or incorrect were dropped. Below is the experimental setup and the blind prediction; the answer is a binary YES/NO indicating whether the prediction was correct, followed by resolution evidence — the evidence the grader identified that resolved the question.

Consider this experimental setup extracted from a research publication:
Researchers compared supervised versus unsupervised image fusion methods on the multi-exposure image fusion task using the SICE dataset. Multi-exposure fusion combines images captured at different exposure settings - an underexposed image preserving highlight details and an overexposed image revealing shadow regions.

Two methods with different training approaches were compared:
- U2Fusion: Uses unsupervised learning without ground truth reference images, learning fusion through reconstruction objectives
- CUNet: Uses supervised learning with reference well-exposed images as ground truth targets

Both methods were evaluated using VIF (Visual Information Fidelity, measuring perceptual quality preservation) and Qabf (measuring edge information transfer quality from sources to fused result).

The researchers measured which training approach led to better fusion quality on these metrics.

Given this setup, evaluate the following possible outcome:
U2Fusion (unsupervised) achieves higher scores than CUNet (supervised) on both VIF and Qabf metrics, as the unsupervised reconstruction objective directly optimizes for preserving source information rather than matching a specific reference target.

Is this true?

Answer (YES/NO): NO